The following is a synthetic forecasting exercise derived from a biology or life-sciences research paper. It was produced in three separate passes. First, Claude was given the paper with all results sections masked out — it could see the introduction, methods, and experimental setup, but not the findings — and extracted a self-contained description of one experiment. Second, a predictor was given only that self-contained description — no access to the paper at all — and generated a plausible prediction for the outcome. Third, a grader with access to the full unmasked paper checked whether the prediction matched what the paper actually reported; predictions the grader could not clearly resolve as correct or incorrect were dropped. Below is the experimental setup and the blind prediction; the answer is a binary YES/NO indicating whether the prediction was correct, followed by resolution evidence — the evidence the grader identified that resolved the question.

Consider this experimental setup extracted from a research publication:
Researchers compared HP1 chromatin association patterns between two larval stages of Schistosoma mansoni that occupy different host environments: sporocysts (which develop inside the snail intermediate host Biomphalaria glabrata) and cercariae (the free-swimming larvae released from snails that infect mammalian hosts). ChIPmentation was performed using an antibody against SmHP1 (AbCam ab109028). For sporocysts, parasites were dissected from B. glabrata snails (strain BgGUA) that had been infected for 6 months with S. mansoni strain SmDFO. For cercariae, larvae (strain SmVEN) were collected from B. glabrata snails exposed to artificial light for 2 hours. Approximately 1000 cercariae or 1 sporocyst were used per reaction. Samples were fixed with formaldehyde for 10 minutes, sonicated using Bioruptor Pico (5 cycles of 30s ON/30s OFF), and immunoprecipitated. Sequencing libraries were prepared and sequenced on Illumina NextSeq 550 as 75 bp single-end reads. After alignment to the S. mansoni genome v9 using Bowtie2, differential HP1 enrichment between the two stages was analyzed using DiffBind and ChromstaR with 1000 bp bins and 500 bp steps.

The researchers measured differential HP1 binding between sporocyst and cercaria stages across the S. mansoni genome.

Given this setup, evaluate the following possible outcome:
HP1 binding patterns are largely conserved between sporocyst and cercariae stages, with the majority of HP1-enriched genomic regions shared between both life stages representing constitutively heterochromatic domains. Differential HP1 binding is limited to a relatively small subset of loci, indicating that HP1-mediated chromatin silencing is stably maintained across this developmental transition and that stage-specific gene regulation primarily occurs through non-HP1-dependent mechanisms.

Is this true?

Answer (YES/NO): NO